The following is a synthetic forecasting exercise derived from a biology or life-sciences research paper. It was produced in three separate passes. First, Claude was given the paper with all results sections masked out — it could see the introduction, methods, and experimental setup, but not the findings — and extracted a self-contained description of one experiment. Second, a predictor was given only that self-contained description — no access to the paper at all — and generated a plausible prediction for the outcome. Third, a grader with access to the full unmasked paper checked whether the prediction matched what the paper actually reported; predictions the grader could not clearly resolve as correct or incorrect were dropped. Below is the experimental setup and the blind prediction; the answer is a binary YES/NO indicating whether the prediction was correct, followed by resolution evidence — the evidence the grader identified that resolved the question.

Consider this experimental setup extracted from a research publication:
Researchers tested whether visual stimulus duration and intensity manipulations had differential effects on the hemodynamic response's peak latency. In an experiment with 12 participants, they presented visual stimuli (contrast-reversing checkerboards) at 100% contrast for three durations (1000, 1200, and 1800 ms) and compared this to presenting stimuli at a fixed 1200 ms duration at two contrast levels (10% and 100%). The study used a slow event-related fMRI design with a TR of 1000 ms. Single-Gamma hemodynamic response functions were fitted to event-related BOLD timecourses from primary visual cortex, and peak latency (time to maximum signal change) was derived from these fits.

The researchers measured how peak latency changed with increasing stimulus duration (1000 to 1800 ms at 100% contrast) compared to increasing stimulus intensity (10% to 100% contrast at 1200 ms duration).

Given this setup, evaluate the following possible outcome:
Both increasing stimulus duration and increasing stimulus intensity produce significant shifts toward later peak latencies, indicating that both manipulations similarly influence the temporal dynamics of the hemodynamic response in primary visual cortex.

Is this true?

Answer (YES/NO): NO